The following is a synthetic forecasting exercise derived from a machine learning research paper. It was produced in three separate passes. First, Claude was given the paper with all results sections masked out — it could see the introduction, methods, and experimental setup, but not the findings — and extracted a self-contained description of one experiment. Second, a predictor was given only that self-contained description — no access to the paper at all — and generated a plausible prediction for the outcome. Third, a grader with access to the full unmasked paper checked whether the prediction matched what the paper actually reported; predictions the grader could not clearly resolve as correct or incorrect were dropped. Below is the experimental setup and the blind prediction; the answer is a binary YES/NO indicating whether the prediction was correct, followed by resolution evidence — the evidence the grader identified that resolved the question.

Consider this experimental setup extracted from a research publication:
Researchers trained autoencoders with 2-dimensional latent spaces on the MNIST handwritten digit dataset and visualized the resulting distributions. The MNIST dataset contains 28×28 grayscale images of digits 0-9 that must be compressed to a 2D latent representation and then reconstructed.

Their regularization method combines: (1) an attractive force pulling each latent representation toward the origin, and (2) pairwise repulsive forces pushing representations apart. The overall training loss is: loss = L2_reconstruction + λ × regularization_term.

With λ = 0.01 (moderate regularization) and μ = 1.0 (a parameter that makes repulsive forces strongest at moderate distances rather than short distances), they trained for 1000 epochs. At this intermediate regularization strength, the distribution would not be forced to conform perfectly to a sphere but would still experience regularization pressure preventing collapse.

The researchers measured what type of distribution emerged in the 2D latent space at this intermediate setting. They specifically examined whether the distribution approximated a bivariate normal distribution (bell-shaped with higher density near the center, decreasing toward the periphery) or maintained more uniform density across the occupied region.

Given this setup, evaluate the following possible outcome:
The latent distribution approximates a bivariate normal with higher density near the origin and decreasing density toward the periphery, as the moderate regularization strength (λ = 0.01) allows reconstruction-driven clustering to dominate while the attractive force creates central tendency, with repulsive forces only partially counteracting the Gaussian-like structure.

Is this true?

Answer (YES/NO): YES